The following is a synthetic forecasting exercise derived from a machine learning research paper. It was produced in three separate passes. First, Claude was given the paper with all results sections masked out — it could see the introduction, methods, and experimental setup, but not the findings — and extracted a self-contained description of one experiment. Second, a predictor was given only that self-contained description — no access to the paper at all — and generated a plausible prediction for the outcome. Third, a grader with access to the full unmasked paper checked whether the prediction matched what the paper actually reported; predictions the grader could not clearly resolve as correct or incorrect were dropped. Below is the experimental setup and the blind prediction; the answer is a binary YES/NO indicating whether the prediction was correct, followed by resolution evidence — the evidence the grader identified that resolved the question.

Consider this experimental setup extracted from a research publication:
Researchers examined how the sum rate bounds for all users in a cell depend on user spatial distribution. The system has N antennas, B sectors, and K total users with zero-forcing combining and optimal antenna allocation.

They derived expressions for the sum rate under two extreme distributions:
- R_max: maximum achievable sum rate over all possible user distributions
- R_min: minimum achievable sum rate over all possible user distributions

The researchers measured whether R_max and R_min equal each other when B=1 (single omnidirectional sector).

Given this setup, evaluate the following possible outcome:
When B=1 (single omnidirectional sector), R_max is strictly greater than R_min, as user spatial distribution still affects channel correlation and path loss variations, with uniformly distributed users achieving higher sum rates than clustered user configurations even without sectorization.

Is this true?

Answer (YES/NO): NO